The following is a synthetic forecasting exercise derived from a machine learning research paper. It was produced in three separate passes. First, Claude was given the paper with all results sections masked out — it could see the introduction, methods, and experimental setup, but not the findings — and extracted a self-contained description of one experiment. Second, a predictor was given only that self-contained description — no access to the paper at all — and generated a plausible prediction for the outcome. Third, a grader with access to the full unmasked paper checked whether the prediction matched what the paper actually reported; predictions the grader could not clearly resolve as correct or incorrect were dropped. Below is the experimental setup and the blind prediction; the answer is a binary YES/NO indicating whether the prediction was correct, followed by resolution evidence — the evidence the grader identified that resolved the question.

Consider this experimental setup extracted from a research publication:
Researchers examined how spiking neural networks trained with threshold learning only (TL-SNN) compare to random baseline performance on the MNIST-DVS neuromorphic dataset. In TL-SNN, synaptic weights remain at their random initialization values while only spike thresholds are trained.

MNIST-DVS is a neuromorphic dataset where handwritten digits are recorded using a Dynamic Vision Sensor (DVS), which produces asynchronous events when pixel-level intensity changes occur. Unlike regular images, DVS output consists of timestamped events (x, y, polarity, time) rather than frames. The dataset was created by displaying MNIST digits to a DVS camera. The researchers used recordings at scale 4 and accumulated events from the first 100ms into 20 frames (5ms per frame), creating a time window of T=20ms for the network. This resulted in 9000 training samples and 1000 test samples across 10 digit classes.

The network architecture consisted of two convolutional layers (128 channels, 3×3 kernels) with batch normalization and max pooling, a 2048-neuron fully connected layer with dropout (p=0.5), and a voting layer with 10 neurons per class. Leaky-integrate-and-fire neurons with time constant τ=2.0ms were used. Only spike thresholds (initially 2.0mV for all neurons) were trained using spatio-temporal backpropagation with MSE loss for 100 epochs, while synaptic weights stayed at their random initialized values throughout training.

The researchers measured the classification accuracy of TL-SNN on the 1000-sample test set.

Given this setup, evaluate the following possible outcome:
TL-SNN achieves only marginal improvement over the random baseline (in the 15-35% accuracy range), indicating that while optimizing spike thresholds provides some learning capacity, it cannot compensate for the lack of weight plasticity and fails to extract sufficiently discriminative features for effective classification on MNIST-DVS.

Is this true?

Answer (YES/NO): NO